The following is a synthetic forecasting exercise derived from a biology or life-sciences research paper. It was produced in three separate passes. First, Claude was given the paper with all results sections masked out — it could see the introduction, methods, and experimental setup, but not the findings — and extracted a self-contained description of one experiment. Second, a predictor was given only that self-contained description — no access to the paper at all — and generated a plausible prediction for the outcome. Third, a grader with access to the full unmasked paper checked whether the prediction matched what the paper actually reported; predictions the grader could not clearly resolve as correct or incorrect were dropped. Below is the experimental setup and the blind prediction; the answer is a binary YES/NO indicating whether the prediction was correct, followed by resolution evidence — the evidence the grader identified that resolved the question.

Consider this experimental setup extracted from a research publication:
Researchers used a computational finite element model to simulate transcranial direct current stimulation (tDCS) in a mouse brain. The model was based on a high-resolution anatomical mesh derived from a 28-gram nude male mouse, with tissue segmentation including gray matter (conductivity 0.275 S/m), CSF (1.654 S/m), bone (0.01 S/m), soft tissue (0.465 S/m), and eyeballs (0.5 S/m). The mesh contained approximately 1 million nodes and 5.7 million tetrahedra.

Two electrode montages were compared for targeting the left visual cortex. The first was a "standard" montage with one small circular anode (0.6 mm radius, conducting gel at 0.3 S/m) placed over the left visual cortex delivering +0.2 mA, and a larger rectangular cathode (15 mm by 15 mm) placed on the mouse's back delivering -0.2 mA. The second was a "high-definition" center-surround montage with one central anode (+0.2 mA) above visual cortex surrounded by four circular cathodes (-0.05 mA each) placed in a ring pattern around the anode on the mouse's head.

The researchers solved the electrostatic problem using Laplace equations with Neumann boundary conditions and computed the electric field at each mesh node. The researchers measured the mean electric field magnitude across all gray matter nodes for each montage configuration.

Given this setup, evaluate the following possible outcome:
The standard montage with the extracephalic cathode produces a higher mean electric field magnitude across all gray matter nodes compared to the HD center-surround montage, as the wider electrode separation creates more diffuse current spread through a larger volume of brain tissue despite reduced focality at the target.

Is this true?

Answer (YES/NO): YES